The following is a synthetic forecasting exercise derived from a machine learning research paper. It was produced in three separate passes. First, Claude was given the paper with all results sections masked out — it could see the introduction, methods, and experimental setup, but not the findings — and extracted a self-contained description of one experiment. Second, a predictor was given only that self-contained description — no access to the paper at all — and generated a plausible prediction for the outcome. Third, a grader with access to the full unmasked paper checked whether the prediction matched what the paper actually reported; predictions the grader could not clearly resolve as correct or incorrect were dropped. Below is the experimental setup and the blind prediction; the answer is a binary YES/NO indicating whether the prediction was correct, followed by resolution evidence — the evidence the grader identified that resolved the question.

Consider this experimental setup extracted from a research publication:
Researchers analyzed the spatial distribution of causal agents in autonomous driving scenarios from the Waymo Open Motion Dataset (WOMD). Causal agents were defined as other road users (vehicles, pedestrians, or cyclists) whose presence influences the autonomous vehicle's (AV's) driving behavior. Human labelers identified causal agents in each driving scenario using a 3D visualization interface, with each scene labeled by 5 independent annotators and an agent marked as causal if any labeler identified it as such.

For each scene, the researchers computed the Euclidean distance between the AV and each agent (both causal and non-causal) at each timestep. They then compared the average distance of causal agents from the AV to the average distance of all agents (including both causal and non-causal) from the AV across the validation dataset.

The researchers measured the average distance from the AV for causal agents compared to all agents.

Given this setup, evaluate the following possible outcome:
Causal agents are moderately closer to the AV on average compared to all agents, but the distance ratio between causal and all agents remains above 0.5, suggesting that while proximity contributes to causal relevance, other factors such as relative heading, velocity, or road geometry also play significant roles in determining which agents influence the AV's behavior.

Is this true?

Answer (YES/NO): YES